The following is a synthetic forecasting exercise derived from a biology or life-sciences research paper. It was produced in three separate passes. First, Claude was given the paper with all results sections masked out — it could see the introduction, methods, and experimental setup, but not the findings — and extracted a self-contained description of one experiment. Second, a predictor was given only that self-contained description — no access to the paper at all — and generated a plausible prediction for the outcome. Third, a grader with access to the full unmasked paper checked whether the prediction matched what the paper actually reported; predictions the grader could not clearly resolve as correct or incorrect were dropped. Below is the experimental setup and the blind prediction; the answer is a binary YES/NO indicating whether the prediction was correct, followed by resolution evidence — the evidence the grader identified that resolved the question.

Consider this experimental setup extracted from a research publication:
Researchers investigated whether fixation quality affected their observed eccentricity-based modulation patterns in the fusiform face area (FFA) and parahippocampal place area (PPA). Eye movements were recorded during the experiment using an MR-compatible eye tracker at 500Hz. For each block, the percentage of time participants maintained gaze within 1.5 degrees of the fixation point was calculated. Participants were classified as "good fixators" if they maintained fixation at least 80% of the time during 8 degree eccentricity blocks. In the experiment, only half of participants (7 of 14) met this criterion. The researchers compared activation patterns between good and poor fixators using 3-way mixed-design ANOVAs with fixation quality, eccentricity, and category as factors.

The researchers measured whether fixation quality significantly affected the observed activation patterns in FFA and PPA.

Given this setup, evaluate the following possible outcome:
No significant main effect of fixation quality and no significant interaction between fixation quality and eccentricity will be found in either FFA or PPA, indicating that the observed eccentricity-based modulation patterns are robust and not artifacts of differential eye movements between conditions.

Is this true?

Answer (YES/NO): YES